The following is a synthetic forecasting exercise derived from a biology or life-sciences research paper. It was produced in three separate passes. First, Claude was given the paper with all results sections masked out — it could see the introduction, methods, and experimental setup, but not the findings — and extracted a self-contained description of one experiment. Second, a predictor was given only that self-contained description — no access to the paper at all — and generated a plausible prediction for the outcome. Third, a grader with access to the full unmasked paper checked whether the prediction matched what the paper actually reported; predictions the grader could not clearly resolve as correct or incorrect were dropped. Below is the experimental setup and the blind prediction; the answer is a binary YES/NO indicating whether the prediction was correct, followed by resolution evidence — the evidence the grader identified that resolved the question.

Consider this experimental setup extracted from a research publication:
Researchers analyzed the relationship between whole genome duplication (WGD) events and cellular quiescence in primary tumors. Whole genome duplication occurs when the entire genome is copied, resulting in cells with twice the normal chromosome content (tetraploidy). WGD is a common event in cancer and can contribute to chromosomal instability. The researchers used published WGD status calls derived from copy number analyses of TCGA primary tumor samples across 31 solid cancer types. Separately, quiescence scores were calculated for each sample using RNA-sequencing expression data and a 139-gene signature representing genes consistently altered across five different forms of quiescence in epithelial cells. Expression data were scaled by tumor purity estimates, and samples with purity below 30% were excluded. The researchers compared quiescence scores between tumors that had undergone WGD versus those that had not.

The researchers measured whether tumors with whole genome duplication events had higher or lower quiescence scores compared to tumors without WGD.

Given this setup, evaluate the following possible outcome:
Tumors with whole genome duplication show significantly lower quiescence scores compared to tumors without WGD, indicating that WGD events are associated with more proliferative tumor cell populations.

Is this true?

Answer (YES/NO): YES